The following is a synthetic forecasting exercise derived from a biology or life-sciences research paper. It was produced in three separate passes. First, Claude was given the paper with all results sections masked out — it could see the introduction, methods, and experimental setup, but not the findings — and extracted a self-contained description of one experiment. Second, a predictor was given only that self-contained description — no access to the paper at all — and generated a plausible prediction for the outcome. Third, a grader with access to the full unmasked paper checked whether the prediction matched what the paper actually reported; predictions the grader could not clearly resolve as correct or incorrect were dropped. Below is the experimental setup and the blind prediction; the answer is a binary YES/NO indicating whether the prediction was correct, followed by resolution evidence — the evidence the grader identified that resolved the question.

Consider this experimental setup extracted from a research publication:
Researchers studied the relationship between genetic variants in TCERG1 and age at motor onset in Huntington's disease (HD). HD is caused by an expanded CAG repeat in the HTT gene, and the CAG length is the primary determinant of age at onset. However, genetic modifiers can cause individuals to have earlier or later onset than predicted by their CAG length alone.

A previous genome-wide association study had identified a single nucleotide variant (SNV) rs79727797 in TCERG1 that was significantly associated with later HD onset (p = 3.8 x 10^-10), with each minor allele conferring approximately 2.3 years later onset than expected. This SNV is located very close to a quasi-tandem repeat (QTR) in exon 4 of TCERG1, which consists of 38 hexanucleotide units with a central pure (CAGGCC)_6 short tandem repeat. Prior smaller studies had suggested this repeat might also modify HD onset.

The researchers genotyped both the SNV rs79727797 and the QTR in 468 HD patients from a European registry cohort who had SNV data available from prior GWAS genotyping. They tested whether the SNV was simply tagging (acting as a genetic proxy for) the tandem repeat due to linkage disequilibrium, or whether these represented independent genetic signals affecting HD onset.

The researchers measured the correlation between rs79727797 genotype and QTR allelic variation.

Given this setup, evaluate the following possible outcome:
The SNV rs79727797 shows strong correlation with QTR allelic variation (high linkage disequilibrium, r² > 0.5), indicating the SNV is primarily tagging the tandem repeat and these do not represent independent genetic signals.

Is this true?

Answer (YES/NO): YES